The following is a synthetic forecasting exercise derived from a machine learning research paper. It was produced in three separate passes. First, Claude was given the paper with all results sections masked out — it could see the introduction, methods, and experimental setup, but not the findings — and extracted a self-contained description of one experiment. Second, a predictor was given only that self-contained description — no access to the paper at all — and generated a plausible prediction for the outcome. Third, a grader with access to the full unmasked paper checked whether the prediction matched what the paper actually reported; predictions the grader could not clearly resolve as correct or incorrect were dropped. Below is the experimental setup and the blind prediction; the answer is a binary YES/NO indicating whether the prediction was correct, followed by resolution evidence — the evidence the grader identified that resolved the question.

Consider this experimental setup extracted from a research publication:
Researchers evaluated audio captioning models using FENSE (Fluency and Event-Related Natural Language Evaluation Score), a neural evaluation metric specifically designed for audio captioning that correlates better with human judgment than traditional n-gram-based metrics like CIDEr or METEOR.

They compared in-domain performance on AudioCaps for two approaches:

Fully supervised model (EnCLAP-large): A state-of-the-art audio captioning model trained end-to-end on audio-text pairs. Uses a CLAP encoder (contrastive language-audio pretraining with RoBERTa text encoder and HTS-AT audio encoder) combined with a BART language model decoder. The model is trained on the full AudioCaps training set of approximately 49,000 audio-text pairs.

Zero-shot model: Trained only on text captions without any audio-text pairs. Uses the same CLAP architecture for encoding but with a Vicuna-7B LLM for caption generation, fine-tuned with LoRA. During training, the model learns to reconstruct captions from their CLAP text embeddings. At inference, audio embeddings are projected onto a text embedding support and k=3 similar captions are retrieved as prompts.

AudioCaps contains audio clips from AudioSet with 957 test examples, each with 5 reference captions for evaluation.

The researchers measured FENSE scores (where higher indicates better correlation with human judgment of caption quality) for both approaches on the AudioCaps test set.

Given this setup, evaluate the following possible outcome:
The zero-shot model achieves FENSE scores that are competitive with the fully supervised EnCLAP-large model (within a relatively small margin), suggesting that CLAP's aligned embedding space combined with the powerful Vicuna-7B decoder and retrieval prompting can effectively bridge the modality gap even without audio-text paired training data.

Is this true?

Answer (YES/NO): YES